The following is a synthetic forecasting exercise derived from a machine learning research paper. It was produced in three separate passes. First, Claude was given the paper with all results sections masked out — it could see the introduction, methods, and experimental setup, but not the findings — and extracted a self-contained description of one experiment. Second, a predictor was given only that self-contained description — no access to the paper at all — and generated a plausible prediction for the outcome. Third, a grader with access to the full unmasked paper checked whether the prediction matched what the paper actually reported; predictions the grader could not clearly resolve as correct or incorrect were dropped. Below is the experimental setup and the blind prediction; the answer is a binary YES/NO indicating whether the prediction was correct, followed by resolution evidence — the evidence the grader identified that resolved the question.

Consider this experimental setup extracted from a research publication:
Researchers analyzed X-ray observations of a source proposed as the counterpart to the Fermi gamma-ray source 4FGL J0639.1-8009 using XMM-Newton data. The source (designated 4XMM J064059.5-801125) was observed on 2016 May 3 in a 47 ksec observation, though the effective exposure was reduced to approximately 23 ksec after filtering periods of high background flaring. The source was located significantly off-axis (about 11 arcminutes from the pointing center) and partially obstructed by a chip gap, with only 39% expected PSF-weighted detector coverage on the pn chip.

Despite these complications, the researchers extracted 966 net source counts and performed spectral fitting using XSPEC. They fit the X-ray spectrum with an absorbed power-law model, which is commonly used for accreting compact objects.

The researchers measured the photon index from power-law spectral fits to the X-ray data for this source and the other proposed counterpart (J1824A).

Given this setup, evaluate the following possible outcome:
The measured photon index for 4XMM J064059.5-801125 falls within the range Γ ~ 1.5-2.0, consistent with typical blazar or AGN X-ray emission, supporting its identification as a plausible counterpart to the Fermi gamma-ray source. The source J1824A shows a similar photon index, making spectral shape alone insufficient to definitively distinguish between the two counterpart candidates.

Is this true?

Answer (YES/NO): NO